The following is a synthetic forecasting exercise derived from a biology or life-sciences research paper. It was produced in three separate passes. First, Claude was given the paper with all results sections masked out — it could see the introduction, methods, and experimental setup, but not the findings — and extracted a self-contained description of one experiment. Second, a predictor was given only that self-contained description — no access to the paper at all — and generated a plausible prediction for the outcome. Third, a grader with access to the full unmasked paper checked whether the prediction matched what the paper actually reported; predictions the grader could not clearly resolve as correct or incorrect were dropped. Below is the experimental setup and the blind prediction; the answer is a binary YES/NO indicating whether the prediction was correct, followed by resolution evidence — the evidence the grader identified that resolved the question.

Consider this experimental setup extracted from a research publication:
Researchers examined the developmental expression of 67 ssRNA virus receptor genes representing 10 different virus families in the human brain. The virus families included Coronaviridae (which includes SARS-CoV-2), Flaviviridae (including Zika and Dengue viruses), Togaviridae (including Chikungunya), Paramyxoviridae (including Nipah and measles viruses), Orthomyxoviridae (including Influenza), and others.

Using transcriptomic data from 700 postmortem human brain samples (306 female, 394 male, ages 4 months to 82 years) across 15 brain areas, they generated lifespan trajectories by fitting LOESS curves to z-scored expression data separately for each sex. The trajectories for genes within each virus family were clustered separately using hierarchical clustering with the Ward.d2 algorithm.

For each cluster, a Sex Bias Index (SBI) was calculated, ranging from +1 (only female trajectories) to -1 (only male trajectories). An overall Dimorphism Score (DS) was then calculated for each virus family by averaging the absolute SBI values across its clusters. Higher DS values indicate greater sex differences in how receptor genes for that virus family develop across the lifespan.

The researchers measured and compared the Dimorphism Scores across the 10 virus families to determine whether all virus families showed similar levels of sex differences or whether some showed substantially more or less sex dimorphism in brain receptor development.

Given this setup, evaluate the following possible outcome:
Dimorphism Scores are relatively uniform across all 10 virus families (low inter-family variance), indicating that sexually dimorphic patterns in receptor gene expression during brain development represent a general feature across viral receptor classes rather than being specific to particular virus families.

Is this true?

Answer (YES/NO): NO